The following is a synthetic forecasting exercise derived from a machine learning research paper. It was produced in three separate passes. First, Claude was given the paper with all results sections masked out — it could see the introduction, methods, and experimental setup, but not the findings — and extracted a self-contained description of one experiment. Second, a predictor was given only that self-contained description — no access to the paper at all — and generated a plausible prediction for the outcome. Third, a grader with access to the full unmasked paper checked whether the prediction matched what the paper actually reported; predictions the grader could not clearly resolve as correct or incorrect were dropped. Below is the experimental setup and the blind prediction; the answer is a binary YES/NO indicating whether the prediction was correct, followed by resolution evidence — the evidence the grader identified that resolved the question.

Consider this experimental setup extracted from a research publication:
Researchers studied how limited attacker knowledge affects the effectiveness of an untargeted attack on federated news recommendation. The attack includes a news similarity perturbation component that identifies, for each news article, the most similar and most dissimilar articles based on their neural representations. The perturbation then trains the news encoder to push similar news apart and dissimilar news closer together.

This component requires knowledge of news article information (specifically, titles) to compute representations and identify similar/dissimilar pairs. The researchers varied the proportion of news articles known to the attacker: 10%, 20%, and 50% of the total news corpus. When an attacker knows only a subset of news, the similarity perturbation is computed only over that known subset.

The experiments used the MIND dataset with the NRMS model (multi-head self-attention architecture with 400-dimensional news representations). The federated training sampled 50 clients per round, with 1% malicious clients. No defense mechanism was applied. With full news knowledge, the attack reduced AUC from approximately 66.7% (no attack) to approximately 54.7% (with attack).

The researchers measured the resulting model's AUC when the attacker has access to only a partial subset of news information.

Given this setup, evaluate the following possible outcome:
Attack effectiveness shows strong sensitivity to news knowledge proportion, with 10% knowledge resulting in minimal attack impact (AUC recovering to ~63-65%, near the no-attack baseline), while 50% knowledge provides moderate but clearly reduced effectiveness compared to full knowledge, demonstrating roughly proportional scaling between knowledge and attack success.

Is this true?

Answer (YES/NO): NO